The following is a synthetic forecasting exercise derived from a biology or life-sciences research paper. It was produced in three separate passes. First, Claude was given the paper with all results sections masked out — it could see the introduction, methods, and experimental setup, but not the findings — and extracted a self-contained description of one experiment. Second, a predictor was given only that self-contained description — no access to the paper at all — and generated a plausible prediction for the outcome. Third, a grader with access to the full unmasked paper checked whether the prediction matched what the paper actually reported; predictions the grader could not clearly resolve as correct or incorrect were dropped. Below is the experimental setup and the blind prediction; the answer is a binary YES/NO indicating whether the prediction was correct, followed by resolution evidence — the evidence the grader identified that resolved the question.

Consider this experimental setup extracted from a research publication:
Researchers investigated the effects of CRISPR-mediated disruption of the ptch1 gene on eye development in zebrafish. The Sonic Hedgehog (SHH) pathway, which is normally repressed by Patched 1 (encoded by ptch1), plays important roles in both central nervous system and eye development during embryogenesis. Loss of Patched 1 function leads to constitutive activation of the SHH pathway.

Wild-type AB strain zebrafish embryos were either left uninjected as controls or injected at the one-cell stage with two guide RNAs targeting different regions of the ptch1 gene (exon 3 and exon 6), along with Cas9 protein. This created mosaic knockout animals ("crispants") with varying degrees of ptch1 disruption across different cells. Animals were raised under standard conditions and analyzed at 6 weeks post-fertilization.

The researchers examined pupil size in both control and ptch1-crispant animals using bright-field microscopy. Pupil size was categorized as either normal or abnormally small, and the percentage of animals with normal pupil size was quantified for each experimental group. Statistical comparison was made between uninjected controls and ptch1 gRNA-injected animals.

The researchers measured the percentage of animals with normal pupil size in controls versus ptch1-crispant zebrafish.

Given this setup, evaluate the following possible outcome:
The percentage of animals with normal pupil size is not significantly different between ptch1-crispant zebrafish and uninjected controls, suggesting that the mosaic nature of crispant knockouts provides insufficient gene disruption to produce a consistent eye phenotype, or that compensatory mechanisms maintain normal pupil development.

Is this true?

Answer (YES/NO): NO